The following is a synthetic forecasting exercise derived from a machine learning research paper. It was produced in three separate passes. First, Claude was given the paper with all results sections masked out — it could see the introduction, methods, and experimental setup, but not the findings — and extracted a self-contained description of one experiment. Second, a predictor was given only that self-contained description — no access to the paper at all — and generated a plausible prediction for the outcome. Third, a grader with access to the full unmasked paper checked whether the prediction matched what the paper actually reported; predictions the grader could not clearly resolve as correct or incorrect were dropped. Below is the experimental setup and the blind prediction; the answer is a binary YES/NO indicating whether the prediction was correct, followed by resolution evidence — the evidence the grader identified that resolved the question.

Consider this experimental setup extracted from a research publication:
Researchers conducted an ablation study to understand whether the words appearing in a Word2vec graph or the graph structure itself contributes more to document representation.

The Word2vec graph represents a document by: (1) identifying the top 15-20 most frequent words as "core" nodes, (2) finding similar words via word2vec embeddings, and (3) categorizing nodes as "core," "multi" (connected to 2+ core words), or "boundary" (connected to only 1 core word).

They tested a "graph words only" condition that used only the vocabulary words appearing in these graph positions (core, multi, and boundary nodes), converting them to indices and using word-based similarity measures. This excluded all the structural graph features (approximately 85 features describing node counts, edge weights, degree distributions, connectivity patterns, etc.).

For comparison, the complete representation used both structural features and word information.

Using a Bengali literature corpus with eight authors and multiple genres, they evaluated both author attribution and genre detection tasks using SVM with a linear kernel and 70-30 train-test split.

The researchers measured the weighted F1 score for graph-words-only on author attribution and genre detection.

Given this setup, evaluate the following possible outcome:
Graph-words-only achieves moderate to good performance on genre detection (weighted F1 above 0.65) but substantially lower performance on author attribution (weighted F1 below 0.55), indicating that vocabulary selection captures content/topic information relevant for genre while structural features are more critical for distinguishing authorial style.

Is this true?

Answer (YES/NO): NO